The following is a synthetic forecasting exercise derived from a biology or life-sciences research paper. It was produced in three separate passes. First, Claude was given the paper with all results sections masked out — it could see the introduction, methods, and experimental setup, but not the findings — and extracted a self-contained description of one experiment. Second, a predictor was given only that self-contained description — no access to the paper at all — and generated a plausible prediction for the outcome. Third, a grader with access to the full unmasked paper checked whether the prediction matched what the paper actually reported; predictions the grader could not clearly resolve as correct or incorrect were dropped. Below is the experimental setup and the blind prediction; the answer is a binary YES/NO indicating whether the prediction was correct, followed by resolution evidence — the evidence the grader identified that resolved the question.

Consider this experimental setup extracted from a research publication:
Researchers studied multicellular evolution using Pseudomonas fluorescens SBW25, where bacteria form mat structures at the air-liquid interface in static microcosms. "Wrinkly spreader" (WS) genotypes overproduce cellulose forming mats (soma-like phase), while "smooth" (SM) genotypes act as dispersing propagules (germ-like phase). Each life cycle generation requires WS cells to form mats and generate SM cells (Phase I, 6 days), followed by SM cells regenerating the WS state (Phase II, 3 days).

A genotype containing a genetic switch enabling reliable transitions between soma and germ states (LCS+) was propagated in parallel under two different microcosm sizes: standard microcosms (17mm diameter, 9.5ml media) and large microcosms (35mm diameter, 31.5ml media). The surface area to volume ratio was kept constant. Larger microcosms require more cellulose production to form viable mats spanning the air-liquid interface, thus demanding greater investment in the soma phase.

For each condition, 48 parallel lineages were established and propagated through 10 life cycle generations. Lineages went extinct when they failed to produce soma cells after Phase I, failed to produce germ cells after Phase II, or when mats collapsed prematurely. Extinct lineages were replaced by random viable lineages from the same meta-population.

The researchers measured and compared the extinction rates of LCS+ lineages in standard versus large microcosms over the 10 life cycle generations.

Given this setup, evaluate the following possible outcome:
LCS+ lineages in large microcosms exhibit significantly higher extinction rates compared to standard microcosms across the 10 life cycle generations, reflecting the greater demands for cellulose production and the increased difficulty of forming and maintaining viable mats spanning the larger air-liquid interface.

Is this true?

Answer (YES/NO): YES